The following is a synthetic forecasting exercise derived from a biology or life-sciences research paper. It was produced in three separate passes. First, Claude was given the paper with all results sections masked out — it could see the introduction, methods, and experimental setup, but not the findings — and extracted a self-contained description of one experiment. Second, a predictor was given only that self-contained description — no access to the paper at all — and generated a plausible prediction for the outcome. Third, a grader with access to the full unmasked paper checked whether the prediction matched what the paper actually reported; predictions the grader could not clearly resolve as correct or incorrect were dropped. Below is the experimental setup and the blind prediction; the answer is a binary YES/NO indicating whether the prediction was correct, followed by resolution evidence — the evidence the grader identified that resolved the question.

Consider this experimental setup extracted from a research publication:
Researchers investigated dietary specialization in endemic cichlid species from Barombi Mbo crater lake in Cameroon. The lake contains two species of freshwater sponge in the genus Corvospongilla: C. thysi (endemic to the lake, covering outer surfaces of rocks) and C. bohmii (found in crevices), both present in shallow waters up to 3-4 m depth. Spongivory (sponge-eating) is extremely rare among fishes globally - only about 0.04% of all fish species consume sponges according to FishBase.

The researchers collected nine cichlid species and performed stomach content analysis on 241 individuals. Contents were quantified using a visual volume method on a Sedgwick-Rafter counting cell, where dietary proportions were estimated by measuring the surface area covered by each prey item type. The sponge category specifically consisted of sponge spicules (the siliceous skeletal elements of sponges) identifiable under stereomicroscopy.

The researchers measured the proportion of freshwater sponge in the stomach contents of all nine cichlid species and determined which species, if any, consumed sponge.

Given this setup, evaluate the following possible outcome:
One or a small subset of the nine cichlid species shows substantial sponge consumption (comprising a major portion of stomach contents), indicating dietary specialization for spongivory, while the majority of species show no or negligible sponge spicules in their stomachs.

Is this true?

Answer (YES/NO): YES